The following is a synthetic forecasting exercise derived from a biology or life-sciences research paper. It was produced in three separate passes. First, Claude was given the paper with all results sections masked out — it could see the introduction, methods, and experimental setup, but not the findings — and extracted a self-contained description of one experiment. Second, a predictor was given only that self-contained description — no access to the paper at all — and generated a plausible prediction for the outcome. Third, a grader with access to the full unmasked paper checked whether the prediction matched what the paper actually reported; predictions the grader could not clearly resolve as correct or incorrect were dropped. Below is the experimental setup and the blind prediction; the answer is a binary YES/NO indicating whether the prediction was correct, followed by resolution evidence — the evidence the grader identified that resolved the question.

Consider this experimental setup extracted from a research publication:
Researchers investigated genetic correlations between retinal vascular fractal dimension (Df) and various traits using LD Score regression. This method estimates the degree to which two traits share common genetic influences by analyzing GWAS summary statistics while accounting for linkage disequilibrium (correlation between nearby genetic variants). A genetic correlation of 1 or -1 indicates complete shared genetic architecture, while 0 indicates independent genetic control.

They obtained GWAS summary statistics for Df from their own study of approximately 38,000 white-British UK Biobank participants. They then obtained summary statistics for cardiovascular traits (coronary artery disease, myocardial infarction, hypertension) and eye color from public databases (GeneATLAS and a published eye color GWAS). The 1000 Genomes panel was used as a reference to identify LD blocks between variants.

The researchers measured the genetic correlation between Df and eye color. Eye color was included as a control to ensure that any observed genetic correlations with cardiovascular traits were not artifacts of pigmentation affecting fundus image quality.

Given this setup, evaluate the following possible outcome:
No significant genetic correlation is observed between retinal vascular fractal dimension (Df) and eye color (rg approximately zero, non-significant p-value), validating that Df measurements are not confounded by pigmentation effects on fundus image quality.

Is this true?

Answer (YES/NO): YES